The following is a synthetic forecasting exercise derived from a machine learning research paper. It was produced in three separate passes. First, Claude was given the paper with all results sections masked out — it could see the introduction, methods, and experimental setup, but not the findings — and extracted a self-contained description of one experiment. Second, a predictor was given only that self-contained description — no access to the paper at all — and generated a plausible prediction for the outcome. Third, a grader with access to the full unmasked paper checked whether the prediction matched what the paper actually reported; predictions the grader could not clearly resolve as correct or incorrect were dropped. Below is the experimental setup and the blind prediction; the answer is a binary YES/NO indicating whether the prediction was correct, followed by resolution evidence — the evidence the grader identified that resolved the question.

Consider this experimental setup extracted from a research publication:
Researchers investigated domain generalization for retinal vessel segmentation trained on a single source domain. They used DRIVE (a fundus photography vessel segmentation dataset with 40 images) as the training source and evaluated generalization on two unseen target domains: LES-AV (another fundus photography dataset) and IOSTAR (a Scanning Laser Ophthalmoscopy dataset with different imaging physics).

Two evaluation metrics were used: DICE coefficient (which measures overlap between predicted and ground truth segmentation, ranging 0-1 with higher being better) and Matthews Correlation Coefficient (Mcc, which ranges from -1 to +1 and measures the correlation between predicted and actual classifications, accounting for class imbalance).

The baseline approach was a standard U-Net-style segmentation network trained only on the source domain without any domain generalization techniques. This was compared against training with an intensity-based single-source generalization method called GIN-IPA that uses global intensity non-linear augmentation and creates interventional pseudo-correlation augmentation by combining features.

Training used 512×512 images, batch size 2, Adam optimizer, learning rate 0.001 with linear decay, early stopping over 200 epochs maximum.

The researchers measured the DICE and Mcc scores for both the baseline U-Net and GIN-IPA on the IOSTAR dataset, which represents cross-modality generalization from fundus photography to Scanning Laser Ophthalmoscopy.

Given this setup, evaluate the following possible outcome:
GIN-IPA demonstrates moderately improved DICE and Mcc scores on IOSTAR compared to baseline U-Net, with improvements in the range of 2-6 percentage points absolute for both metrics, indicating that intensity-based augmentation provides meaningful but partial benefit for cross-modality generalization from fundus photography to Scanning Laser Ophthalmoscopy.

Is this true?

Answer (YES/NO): NO